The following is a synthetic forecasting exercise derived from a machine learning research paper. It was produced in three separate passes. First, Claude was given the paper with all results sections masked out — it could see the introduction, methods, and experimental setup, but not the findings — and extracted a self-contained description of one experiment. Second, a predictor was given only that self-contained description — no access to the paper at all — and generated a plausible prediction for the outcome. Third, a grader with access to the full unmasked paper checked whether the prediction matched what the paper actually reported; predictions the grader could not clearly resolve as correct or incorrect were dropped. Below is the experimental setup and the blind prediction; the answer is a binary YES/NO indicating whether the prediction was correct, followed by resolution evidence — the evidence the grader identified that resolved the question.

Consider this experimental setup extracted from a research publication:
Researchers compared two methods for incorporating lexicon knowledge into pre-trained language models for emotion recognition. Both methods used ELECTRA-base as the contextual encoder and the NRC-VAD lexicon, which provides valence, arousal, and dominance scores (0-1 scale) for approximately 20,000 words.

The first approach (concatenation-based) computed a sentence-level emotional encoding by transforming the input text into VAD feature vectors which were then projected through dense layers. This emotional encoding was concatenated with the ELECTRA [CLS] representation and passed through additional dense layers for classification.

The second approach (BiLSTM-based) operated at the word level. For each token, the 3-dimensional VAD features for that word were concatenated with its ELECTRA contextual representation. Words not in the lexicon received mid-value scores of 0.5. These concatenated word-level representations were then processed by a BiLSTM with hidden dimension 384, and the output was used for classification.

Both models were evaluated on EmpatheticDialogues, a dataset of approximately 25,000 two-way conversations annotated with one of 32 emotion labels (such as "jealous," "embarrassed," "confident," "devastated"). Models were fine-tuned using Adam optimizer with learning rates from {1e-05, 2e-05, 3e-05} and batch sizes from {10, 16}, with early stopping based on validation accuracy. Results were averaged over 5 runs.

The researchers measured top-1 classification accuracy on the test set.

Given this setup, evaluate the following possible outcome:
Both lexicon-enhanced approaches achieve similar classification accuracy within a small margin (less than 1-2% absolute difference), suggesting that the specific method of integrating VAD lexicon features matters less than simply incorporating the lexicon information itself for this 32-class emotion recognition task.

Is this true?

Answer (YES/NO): NO